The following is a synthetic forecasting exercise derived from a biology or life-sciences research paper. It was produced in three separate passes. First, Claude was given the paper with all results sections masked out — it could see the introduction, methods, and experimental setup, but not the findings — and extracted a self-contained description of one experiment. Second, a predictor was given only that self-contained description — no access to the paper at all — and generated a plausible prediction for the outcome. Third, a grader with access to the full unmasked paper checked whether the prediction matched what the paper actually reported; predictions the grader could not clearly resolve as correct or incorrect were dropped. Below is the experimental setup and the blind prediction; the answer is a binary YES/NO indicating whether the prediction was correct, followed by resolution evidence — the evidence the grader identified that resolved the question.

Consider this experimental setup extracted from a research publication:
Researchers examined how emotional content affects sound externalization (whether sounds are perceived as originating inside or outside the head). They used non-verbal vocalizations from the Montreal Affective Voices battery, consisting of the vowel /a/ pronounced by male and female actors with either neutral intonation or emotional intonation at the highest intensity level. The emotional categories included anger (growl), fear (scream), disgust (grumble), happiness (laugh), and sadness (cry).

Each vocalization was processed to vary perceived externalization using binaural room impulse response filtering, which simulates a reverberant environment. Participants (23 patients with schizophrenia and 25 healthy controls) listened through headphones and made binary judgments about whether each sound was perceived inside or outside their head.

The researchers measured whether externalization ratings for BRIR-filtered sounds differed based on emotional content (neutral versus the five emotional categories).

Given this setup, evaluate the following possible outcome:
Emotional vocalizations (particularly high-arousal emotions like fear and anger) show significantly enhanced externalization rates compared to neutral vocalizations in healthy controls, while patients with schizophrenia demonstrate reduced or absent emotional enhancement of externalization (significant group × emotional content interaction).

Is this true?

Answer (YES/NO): NO